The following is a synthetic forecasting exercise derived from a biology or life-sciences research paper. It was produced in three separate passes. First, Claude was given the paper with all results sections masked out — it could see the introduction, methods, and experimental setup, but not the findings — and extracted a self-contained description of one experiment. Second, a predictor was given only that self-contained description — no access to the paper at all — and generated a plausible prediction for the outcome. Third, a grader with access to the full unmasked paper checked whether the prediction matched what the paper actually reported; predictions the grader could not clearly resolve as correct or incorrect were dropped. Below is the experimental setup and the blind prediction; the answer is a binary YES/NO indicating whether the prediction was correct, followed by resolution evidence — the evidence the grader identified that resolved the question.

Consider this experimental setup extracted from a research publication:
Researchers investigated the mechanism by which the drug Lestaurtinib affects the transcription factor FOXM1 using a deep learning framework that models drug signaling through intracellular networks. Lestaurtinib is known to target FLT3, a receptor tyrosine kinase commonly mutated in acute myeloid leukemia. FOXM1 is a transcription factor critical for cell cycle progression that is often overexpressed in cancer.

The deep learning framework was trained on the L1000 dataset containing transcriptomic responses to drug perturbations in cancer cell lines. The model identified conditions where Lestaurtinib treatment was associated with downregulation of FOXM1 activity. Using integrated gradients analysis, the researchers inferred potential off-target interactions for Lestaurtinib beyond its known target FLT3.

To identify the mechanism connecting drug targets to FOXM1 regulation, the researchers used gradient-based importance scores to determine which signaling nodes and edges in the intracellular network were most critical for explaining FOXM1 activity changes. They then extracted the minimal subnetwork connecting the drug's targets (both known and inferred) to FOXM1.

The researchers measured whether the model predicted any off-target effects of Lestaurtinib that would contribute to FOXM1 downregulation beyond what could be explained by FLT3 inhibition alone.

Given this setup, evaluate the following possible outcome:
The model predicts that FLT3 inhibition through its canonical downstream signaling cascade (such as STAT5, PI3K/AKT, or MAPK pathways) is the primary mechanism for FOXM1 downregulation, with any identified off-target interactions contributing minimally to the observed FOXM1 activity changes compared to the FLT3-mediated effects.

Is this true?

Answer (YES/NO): NO